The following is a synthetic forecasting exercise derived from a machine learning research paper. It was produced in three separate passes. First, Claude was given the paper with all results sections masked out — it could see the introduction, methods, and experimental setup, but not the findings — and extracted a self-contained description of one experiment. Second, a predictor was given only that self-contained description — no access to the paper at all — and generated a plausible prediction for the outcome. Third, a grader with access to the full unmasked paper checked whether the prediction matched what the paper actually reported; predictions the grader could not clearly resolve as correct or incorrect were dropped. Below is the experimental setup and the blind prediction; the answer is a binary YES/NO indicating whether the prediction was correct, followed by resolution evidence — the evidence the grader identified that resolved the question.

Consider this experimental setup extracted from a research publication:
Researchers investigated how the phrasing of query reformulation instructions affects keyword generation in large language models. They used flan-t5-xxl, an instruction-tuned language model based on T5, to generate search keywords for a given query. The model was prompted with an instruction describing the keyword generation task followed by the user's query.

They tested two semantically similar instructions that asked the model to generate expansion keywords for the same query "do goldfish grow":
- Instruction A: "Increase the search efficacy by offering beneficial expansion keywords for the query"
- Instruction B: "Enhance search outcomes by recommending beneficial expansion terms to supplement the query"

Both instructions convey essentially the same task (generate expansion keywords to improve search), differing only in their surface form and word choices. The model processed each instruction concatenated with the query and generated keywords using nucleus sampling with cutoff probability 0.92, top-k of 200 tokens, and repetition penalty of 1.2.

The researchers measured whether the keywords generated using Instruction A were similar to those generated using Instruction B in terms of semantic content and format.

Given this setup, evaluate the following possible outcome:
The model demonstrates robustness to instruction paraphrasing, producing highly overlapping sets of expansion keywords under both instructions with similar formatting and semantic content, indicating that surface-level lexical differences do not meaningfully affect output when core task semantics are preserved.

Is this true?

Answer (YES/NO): NO